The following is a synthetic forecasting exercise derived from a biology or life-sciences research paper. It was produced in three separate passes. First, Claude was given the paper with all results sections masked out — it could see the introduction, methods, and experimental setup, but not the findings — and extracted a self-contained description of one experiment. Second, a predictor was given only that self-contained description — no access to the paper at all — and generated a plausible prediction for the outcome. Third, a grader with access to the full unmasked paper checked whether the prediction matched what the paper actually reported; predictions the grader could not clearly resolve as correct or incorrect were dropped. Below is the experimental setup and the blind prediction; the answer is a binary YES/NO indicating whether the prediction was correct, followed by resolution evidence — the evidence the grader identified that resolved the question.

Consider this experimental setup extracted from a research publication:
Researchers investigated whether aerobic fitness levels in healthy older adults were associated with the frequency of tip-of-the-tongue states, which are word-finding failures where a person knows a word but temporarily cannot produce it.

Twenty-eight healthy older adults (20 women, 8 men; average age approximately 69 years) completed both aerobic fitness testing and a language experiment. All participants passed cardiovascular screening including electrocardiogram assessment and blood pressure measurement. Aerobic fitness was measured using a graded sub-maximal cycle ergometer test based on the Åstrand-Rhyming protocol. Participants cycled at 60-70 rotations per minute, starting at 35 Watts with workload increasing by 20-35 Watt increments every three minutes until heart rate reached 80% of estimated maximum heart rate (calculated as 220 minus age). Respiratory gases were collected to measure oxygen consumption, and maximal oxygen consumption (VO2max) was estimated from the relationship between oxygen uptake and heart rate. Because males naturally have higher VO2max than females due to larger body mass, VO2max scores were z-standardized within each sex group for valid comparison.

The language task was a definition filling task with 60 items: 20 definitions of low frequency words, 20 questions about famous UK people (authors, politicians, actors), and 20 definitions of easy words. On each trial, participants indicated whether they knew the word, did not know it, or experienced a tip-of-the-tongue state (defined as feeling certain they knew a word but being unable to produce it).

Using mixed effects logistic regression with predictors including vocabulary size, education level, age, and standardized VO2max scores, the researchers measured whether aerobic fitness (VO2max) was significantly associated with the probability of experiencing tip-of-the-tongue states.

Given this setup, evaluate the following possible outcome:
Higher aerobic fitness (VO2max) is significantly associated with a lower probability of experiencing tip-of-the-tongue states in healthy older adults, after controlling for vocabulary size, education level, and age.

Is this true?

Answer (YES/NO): YES